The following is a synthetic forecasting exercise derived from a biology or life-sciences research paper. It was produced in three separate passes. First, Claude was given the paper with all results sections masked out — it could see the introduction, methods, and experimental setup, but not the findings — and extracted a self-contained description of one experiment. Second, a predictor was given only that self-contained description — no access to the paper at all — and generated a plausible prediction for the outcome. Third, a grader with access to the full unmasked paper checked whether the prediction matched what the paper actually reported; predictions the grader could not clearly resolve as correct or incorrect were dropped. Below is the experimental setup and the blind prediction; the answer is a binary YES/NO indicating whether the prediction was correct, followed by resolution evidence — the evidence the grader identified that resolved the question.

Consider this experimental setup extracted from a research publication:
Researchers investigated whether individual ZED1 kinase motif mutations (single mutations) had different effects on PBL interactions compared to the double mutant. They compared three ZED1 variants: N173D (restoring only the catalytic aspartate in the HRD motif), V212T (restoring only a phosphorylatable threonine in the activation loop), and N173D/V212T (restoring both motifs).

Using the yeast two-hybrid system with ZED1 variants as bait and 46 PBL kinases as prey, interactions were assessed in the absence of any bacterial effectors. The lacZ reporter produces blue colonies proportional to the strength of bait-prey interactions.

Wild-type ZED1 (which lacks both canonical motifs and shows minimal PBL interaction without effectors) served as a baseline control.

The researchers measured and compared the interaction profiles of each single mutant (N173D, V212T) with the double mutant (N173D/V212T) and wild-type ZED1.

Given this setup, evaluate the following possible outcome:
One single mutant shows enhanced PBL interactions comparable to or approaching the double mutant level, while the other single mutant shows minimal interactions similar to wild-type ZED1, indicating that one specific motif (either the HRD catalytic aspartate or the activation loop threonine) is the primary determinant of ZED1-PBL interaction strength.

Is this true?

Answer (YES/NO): NO